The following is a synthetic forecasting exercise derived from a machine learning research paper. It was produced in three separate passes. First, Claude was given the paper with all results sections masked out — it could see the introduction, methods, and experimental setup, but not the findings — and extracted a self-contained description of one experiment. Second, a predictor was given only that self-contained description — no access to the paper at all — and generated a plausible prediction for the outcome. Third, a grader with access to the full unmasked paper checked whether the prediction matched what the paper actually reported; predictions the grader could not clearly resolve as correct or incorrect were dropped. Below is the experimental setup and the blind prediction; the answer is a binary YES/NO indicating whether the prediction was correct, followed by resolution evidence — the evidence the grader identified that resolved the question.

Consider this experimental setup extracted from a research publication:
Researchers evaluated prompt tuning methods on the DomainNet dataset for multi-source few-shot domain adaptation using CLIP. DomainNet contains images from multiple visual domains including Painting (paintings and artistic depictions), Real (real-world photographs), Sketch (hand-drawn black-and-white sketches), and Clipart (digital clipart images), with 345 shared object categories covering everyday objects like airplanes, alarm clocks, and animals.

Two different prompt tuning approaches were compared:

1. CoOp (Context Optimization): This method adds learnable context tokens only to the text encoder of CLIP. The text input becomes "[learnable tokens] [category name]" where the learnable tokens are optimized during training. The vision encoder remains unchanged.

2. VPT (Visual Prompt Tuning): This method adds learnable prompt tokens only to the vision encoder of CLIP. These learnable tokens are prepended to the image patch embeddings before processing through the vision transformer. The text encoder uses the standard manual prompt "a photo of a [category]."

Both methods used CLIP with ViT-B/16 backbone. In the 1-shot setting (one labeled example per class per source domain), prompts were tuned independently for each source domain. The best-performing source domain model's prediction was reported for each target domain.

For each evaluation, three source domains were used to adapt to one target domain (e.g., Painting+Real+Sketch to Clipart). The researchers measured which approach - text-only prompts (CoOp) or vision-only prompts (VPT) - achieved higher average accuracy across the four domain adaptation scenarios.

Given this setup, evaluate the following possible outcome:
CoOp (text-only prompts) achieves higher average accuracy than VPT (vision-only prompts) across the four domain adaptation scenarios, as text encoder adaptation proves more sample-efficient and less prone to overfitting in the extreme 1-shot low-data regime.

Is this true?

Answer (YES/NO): NO